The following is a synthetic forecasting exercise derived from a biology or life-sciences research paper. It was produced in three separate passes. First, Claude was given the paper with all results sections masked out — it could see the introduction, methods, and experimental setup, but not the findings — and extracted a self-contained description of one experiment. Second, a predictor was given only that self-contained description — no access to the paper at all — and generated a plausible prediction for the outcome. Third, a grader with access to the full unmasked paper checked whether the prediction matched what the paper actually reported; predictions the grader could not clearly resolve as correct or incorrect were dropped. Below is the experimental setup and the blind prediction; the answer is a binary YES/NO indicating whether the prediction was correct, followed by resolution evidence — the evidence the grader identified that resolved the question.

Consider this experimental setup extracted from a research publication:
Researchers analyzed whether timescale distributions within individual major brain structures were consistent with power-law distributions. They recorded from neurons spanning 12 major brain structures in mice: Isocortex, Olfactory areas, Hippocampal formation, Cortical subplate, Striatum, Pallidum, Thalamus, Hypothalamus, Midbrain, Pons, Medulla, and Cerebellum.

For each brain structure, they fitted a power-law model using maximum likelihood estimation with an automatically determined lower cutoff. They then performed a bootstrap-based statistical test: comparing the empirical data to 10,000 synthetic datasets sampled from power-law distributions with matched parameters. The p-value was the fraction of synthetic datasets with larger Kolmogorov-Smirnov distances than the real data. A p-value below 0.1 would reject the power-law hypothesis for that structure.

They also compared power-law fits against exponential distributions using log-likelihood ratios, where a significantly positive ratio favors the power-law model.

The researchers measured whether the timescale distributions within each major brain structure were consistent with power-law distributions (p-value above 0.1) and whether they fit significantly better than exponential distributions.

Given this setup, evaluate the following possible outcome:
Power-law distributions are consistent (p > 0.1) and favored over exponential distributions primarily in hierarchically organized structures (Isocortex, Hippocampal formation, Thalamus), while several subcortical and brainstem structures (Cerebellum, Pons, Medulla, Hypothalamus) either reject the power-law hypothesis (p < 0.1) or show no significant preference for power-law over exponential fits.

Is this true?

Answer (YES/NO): NO